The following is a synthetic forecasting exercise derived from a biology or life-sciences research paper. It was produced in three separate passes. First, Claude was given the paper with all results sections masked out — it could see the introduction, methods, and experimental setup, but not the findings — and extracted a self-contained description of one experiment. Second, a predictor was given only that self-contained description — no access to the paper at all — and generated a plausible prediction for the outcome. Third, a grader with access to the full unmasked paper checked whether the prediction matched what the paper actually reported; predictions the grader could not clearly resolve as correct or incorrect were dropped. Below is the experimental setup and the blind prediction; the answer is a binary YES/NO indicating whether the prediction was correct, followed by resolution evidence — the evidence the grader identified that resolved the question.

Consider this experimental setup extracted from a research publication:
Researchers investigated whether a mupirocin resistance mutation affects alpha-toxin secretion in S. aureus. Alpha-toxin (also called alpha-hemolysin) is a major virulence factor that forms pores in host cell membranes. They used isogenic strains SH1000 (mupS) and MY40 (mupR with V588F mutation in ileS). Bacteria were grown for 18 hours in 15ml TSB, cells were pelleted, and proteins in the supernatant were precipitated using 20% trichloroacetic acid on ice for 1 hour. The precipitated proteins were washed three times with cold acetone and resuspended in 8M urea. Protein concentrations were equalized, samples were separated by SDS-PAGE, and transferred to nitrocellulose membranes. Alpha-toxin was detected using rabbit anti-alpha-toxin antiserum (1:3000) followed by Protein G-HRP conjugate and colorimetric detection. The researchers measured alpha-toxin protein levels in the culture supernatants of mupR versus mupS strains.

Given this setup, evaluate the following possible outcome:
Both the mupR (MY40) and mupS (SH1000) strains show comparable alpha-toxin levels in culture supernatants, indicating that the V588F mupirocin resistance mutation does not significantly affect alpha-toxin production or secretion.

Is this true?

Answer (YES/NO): NO